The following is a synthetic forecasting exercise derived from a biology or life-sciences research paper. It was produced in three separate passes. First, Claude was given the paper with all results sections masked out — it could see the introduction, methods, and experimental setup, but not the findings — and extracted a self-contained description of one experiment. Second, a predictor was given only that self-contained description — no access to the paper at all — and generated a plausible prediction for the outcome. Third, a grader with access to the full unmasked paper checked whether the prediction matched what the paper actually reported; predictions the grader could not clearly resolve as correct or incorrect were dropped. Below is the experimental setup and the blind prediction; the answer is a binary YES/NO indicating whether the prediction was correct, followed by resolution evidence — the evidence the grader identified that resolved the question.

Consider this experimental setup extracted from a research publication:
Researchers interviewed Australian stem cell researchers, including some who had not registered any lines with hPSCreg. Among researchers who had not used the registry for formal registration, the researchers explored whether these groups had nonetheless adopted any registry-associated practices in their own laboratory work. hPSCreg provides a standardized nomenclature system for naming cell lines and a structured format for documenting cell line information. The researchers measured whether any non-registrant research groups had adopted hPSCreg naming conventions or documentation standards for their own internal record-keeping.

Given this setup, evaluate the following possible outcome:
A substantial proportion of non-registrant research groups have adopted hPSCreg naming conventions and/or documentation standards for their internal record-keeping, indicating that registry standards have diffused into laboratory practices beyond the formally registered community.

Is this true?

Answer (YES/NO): NO